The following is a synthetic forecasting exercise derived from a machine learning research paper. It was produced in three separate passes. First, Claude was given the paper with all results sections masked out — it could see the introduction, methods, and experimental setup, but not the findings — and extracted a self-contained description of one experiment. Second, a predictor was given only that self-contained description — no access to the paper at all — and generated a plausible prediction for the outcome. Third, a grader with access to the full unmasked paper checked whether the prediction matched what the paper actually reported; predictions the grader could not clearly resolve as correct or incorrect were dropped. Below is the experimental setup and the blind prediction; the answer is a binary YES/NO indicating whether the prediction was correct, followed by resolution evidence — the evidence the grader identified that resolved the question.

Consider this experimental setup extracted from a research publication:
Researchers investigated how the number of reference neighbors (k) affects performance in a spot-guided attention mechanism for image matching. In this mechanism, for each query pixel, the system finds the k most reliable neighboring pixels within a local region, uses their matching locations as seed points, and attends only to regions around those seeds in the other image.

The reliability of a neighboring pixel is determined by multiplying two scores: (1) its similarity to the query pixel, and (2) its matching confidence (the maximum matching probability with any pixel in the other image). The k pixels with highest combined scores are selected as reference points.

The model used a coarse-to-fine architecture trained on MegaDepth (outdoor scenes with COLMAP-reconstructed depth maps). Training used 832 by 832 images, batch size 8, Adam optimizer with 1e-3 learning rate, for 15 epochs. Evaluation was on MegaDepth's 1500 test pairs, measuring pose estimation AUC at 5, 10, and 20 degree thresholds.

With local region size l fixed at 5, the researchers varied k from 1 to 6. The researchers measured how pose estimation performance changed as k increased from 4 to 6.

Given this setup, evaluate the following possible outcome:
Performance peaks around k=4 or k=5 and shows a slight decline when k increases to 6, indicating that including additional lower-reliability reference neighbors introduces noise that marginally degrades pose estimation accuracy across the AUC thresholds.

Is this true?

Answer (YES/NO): YES